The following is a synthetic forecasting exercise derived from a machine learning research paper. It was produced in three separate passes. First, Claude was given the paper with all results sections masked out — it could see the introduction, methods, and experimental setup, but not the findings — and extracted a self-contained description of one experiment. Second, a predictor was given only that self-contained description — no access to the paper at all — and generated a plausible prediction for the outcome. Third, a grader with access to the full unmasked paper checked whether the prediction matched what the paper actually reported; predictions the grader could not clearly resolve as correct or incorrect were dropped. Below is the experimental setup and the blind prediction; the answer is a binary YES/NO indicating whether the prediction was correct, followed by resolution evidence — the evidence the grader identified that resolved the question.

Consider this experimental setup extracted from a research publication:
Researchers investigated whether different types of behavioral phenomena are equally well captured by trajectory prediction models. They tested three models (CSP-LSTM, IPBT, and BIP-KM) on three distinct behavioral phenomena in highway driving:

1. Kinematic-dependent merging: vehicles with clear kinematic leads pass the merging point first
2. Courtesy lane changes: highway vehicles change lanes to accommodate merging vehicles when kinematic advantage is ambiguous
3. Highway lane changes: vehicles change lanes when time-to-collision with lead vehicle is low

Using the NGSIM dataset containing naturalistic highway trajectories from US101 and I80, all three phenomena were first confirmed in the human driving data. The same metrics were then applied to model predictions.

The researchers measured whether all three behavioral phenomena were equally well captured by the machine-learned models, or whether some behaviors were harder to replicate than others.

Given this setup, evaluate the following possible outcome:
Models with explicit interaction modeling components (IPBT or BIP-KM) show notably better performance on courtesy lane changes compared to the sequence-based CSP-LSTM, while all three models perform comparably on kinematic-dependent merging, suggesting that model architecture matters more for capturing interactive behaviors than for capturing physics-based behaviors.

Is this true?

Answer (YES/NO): NO